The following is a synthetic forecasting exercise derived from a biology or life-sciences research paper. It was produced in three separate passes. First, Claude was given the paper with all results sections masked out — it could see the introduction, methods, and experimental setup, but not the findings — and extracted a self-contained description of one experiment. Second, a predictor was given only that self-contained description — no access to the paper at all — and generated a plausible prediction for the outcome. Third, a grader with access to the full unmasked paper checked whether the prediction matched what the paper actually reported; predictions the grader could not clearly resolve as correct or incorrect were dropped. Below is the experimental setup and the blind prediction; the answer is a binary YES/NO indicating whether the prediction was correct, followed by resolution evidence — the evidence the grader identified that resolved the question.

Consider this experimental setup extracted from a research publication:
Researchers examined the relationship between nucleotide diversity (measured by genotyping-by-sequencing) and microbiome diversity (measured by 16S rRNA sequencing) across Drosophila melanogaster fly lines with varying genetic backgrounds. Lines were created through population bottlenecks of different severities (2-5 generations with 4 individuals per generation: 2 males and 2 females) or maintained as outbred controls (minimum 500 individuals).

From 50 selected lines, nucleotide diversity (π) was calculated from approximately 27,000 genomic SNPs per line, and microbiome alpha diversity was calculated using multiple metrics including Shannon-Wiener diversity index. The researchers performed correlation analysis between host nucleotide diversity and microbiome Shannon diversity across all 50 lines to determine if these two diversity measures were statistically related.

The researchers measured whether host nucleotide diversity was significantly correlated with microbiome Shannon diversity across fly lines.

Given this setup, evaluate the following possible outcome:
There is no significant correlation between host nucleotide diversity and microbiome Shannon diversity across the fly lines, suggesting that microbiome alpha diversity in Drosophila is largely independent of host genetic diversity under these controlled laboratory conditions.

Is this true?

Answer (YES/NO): NO